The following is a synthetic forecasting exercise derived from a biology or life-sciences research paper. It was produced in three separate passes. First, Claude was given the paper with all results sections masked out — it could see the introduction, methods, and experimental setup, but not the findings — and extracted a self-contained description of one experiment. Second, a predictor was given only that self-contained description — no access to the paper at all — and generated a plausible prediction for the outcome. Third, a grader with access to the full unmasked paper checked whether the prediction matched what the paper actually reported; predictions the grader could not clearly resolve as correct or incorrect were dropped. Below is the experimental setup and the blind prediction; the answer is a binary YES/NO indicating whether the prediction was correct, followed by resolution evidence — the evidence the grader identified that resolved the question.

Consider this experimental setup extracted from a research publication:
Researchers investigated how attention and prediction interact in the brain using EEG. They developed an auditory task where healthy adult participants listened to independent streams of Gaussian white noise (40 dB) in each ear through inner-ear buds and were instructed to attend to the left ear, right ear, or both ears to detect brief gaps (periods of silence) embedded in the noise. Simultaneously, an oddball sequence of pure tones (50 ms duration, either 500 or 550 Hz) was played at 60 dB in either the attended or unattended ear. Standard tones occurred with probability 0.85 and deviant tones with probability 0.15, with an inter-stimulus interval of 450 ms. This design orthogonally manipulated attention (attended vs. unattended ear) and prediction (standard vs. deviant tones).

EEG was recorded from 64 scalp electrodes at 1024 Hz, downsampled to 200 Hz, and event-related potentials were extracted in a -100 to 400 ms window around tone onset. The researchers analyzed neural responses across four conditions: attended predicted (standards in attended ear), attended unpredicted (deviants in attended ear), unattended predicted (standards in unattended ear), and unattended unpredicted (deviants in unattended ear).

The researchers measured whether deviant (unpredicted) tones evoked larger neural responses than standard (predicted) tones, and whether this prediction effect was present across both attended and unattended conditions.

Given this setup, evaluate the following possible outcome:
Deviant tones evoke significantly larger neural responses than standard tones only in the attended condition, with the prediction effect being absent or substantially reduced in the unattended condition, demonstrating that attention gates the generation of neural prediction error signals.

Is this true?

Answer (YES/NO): NO